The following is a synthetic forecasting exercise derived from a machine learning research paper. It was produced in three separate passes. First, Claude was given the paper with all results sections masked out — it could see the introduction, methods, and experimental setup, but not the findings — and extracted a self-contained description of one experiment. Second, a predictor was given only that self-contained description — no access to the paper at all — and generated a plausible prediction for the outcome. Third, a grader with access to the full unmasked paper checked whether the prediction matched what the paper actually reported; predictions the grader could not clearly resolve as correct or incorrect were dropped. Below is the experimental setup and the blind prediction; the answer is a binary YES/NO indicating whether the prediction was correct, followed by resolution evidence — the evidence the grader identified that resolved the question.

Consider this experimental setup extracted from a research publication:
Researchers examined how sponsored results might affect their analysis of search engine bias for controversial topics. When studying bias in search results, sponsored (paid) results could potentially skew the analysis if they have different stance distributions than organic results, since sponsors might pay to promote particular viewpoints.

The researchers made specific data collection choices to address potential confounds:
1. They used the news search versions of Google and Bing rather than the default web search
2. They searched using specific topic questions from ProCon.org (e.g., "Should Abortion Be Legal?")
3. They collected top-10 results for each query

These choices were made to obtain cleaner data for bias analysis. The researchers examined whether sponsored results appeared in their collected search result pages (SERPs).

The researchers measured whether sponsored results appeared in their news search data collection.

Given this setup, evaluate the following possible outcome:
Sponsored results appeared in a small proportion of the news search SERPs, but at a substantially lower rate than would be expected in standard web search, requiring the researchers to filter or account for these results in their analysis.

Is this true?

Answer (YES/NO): NO